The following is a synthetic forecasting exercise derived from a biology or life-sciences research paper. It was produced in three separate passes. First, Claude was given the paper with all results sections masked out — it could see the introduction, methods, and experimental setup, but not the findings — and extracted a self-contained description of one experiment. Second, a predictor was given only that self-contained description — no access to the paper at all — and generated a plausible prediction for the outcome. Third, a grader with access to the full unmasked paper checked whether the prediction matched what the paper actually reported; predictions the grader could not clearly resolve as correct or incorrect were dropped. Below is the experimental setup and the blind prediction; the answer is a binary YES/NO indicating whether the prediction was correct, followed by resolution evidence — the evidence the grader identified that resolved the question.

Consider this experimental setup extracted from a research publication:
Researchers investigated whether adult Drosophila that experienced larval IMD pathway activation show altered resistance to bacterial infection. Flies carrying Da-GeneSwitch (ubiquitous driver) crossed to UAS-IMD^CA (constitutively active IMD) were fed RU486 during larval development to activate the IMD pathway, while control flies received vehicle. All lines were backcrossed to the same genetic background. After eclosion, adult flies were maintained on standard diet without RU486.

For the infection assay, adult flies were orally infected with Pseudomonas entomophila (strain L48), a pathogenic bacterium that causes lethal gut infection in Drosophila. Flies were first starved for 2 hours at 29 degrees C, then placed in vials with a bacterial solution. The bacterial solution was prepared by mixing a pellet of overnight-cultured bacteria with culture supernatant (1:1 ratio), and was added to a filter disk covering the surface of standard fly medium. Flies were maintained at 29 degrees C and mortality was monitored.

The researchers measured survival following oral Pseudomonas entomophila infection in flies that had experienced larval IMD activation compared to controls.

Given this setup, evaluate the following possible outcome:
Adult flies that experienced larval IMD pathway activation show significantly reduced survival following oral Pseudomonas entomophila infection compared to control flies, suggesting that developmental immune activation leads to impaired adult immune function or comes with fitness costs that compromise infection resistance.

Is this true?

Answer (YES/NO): YES